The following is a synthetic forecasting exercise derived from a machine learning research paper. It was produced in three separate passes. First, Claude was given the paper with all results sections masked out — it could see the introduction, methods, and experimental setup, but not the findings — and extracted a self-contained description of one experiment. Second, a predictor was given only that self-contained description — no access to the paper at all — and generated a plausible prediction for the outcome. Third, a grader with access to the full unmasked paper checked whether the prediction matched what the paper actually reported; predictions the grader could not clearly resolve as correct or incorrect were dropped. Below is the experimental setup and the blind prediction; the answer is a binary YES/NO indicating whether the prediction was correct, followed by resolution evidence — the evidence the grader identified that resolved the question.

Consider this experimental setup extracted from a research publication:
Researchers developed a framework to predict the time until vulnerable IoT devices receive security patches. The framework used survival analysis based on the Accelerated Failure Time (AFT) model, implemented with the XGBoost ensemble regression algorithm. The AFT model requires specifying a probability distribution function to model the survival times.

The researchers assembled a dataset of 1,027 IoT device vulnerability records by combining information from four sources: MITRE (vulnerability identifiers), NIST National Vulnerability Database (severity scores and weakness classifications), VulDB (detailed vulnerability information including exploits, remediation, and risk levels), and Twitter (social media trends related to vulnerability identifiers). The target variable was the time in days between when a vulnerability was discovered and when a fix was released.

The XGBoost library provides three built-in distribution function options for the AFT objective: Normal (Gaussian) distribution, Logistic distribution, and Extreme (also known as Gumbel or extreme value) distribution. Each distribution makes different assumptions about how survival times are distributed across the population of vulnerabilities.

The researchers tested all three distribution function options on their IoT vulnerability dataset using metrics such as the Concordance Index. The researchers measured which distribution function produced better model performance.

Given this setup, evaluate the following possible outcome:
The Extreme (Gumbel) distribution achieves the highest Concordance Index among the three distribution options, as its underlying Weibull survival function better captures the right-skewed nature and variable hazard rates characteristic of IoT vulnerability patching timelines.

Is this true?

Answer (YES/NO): NO